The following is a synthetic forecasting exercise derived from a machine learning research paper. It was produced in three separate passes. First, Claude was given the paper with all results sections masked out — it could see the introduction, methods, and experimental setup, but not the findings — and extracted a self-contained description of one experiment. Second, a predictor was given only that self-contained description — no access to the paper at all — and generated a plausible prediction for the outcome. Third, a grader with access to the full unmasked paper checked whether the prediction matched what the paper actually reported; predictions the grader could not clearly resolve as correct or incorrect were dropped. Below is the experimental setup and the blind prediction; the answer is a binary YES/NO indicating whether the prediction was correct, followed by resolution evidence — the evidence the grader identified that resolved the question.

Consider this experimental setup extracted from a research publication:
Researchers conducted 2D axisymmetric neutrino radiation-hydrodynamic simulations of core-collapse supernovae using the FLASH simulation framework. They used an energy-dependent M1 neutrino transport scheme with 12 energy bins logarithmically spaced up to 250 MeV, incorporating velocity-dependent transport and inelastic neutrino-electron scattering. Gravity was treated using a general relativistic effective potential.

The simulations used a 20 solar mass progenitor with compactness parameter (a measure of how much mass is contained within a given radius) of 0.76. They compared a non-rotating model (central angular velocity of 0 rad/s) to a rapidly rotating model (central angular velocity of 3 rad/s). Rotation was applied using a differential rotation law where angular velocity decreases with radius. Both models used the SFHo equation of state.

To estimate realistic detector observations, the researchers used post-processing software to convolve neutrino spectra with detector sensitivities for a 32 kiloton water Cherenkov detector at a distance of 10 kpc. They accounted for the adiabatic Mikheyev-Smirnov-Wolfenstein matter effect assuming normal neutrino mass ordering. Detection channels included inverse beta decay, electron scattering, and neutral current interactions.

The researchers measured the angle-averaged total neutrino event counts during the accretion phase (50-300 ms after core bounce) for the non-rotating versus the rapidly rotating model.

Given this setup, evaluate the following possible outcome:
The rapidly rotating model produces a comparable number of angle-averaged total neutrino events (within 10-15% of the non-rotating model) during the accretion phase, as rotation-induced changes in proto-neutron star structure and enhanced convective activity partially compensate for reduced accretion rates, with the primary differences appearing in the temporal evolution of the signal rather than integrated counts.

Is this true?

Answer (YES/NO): NO